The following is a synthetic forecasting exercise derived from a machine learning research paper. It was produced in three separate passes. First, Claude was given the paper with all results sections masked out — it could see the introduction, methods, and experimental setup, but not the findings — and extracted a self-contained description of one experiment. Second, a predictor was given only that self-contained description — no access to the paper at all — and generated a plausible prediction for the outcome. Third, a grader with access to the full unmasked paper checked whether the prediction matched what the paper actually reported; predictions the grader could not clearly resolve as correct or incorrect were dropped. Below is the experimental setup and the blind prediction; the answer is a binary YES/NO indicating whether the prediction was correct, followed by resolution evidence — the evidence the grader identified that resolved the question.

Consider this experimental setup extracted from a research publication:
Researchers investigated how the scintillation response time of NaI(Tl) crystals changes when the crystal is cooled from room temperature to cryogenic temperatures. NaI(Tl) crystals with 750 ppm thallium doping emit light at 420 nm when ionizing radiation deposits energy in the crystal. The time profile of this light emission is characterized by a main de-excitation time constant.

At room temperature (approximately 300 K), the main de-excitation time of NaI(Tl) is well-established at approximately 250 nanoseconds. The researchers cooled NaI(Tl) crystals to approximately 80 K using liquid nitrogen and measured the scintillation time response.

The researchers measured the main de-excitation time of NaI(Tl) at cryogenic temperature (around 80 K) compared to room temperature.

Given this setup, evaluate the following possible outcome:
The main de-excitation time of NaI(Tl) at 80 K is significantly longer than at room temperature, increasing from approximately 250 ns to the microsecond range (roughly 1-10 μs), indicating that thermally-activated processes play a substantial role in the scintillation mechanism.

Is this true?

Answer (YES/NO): YES